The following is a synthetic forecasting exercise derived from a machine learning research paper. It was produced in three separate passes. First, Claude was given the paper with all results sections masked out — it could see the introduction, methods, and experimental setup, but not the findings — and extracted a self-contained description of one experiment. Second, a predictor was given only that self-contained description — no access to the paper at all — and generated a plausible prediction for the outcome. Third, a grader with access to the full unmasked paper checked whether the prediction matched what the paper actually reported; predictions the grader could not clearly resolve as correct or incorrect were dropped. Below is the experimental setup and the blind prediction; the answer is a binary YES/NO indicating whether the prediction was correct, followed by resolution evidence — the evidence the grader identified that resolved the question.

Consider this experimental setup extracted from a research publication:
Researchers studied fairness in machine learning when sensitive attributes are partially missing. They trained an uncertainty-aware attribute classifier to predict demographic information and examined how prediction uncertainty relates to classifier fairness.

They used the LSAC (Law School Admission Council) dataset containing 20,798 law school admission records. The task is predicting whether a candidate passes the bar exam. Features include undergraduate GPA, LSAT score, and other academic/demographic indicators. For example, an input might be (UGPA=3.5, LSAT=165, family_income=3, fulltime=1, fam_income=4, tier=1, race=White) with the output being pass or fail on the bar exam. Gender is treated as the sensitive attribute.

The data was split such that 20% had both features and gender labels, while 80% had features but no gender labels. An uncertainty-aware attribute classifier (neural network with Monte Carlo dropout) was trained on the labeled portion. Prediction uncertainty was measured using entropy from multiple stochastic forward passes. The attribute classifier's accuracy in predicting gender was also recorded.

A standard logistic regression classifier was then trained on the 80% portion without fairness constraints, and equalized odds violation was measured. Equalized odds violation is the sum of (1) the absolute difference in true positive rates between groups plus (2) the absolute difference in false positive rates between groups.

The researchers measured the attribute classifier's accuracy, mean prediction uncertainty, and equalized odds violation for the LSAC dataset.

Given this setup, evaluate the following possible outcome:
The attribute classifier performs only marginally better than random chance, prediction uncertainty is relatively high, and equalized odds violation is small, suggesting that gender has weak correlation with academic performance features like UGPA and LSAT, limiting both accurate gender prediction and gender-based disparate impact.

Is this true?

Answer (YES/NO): YES